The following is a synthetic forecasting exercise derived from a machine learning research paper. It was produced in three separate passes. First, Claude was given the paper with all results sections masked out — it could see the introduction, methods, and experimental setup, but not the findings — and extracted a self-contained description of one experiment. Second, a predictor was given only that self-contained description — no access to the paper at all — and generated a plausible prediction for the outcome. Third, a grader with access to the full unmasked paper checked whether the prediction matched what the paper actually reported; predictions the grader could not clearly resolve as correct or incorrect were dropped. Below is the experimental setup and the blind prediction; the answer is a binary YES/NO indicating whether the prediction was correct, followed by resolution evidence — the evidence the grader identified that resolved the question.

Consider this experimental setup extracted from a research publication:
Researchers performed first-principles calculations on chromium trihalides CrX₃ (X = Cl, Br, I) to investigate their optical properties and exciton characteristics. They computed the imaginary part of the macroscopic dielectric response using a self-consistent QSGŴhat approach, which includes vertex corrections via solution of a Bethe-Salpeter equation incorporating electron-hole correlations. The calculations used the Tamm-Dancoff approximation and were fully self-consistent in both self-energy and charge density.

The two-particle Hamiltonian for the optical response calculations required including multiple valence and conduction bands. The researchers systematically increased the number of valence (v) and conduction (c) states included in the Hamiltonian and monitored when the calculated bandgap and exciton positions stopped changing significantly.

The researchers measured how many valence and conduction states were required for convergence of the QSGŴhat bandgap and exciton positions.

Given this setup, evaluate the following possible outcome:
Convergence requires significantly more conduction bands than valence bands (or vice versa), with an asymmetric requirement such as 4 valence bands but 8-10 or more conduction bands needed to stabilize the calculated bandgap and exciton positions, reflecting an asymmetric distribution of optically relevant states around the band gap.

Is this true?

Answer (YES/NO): NO